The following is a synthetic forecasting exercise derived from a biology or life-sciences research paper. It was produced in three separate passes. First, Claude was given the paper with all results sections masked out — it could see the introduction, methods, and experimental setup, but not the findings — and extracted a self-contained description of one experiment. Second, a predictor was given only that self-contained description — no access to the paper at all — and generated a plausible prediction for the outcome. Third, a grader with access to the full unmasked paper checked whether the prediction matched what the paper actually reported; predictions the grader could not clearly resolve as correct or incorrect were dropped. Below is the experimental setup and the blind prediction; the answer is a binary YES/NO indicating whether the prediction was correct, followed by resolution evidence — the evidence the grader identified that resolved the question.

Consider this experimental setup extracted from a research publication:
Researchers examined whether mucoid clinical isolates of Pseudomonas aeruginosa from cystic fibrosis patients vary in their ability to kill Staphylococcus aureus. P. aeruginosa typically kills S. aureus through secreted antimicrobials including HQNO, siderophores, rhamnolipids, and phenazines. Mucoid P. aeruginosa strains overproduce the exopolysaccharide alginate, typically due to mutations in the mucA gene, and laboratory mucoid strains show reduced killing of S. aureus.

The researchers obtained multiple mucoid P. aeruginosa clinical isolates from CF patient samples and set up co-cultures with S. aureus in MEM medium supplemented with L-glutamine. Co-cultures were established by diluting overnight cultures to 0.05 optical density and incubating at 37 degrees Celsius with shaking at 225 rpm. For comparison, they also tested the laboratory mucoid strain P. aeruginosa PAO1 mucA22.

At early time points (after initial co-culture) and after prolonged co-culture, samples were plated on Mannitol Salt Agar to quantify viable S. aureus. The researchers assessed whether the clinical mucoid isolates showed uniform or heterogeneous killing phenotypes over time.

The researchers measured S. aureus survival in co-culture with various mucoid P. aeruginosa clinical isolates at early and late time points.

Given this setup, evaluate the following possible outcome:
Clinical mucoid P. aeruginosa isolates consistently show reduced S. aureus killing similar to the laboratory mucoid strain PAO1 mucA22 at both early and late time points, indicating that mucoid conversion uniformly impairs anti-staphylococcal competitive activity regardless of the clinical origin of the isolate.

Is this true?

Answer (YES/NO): NO